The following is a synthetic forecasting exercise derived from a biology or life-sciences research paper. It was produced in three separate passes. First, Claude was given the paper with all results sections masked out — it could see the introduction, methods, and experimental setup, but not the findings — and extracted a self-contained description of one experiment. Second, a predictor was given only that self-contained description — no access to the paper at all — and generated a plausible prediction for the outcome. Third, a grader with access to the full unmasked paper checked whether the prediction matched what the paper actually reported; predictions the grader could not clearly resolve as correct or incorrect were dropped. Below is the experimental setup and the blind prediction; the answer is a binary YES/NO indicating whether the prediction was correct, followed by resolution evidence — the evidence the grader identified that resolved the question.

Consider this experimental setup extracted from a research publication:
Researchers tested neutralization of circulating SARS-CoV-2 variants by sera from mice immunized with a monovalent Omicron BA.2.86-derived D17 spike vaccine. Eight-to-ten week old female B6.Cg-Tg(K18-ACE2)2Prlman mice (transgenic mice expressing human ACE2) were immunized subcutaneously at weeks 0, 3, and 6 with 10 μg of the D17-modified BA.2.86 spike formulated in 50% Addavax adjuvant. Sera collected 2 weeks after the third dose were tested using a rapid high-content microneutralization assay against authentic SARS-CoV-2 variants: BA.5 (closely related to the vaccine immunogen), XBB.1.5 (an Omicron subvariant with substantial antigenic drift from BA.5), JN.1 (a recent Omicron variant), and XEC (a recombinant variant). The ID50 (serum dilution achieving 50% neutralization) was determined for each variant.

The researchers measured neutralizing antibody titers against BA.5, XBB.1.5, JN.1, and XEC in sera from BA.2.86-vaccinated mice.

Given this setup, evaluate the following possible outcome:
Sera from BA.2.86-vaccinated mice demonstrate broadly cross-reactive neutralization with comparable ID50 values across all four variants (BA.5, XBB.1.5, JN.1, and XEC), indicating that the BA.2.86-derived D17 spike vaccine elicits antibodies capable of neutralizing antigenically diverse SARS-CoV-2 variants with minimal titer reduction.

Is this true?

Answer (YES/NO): NO